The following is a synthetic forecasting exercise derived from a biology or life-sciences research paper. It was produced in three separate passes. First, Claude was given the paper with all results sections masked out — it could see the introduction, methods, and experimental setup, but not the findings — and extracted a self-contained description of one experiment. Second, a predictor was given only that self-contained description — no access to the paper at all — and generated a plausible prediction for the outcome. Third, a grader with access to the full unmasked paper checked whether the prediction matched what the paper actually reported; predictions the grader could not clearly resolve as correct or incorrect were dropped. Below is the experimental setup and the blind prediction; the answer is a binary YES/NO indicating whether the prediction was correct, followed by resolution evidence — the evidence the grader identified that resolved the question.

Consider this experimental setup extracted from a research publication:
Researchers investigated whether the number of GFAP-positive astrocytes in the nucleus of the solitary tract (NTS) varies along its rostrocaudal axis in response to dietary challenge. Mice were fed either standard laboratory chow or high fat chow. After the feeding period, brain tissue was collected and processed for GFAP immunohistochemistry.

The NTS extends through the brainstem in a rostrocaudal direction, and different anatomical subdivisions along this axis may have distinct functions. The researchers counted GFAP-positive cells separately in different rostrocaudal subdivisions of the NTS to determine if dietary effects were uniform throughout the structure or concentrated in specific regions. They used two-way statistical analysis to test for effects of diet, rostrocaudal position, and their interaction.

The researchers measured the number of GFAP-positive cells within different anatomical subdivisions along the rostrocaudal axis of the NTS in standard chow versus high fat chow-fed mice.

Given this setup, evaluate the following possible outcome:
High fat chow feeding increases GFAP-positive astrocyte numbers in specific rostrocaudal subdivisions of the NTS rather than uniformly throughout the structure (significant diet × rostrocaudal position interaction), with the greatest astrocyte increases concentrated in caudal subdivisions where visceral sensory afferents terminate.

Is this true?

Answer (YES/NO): NO